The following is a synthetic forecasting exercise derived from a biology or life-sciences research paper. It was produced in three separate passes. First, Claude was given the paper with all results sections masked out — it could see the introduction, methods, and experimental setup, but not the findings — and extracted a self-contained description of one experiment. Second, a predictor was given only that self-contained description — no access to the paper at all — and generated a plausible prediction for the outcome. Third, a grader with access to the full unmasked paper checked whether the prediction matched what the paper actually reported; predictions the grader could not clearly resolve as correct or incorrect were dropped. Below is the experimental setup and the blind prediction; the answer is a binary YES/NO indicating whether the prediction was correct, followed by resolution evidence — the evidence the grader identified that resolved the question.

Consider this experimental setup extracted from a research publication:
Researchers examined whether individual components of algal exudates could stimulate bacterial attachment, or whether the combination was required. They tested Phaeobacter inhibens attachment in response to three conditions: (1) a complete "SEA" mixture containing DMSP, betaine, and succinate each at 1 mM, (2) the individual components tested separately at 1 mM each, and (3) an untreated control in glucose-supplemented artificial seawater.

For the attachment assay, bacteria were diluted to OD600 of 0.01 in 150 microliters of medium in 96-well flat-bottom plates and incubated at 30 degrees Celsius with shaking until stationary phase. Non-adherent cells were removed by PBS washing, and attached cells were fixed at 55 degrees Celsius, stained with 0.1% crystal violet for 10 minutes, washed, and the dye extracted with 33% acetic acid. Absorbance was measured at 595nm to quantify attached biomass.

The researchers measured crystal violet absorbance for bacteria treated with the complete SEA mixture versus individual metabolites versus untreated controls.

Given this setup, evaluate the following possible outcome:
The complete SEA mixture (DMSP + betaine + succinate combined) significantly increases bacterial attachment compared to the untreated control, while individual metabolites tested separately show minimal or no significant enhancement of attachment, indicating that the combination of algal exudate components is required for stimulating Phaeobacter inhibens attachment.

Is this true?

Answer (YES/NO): NO